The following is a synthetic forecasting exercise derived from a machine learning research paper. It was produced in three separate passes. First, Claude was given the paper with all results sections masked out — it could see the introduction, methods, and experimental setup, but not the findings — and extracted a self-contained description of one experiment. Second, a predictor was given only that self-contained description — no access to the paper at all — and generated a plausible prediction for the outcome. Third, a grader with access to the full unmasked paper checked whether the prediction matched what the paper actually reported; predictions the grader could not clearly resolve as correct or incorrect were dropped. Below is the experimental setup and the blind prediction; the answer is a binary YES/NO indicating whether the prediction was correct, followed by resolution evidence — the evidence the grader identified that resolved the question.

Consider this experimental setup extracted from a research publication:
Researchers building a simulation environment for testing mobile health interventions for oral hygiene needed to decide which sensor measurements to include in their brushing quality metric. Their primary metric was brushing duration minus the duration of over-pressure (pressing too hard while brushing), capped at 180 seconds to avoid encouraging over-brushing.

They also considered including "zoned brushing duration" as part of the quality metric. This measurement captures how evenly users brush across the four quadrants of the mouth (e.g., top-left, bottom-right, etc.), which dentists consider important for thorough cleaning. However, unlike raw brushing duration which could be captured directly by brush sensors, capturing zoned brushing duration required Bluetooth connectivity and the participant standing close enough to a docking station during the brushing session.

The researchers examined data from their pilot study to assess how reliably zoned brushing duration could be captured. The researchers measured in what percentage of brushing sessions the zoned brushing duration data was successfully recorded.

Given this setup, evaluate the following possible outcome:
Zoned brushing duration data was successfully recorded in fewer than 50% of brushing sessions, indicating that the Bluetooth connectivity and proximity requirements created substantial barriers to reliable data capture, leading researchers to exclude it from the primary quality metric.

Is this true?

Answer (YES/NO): NO